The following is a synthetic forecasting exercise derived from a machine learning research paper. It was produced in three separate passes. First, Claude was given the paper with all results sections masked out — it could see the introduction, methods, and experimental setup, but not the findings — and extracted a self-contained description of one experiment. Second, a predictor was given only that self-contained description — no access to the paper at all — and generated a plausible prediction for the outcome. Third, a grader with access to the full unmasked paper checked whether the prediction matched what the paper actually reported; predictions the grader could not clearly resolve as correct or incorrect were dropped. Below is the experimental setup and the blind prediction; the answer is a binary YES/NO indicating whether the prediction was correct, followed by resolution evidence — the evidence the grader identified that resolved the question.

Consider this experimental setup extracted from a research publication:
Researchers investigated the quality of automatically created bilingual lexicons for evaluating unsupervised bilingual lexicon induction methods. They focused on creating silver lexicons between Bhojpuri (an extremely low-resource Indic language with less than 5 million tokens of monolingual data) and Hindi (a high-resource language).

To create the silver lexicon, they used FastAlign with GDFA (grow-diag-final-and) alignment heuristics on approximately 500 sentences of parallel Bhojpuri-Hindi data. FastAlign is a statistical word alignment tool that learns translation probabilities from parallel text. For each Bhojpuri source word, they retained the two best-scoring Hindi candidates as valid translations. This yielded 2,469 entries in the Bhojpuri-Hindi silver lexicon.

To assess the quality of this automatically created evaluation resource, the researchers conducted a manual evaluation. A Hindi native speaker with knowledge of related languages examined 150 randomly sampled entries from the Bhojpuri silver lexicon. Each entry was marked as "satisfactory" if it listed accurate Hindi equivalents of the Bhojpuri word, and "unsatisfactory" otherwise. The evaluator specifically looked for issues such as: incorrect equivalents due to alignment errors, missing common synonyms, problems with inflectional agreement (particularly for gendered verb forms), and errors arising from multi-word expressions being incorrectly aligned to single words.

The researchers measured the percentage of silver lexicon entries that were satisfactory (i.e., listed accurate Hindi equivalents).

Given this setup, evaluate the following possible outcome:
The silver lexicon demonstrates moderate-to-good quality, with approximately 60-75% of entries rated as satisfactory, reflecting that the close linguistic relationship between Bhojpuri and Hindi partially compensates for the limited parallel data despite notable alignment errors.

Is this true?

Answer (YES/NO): NO